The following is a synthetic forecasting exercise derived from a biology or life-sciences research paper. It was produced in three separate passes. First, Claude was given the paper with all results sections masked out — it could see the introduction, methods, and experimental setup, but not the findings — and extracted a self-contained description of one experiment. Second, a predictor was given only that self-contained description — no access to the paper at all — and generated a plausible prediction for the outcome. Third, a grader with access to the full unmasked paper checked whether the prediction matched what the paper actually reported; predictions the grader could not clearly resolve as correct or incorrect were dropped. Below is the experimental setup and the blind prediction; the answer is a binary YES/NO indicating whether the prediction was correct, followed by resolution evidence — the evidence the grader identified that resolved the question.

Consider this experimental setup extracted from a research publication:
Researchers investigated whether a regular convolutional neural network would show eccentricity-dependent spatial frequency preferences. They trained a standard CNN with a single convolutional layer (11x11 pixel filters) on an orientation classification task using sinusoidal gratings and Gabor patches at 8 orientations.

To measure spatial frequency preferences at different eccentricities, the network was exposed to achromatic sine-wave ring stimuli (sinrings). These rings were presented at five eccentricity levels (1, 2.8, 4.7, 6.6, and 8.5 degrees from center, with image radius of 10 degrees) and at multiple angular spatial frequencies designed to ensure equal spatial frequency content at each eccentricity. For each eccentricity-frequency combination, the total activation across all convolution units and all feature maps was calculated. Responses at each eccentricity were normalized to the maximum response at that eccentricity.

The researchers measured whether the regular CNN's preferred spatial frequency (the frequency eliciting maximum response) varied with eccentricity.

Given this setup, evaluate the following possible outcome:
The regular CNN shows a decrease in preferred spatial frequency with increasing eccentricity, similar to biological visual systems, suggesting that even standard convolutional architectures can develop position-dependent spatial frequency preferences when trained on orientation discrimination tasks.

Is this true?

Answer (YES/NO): NO